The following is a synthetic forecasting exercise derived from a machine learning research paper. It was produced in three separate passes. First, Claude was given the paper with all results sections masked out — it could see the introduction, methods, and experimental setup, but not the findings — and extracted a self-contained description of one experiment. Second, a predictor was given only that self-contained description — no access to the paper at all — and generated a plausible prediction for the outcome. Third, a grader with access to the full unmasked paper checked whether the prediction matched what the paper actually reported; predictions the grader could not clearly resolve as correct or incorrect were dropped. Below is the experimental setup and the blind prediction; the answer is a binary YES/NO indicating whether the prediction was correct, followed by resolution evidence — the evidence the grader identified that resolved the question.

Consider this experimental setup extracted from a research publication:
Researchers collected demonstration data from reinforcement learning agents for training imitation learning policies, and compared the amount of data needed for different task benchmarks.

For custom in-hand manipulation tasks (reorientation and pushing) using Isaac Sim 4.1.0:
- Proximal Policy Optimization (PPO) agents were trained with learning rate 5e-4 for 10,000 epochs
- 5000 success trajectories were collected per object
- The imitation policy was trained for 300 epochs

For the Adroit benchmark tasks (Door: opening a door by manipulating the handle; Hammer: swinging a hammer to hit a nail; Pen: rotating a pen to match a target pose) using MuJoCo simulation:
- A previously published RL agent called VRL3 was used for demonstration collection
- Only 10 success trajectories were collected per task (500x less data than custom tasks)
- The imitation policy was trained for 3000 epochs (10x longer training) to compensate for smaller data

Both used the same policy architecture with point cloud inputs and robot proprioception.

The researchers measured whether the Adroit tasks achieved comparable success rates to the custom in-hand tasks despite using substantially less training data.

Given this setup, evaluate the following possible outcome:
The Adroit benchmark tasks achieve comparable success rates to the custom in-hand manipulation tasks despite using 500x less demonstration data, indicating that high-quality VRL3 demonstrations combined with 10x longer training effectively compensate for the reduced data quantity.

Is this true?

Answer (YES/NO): YES